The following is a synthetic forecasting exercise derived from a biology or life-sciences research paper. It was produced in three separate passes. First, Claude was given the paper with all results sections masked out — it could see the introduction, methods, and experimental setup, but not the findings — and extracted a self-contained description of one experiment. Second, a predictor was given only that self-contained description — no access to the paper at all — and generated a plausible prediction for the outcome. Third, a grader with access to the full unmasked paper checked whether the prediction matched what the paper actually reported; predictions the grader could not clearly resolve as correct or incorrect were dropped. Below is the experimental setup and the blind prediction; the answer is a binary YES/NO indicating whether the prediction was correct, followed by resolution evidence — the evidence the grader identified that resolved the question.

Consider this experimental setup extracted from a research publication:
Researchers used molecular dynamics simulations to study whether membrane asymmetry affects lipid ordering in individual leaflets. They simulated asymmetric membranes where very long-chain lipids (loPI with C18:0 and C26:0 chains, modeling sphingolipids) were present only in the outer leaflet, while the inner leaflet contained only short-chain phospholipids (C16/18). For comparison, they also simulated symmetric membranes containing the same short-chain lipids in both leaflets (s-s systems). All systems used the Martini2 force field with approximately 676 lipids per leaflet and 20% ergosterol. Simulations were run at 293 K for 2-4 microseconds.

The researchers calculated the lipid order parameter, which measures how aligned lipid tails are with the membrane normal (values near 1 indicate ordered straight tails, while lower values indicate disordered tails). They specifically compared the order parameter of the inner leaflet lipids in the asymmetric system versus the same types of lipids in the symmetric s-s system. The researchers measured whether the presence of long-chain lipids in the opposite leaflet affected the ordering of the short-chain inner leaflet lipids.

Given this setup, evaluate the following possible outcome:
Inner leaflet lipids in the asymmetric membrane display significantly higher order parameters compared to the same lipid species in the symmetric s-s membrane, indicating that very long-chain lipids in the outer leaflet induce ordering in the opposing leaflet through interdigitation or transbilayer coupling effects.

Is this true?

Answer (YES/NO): NO